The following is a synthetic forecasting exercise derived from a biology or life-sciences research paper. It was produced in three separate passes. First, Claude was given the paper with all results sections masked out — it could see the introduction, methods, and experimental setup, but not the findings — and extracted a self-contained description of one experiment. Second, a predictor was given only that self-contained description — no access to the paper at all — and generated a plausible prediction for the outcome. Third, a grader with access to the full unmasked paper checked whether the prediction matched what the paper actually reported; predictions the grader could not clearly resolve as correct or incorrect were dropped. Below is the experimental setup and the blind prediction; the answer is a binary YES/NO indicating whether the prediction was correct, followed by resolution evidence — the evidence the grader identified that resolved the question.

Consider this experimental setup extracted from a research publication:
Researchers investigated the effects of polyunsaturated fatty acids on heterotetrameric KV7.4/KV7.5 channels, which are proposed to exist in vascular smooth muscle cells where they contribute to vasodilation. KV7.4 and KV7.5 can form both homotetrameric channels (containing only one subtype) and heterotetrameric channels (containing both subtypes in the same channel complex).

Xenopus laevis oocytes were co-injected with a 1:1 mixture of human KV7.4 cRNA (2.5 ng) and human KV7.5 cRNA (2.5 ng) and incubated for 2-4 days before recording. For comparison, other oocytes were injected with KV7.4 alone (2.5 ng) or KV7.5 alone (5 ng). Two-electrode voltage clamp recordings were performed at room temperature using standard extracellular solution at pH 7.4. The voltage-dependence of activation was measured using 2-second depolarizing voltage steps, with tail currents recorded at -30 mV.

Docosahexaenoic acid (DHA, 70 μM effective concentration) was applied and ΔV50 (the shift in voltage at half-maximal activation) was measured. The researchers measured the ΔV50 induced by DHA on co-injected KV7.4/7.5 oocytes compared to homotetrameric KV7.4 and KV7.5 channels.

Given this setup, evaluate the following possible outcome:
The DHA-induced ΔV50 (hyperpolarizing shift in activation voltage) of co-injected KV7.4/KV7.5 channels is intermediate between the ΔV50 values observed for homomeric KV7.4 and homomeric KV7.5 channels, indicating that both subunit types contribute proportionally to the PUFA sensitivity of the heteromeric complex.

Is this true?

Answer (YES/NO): NO